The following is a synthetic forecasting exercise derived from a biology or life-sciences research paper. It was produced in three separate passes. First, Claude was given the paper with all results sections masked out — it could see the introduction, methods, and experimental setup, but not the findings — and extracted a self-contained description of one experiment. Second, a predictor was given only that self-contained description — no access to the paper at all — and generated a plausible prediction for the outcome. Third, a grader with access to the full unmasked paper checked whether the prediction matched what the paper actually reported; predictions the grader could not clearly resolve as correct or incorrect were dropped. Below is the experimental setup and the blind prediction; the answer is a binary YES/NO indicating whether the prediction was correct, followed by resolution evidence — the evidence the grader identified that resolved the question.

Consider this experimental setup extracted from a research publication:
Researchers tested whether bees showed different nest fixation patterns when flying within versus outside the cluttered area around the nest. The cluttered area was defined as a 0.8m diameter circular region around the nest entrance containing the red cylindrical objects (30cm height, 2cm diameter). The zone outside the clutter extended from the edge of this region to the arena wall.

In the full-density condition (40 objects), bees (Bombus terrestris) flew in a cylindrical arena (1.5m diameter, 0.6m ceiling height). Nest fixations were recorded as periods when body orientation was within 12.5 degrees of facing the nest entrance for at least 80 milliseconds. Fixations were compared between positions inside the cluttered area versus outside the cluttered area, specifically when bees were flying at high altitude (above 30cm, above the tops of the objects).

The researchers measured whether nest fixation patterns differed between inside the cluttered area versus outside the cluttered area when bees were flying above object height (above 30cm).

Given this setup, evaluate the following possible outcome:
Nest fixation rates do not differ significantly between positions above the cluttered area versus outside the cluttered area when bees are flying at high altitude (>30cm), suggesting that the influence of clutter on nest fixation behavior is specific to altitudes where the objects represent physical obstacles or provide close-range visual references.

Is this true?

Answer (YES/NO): NO